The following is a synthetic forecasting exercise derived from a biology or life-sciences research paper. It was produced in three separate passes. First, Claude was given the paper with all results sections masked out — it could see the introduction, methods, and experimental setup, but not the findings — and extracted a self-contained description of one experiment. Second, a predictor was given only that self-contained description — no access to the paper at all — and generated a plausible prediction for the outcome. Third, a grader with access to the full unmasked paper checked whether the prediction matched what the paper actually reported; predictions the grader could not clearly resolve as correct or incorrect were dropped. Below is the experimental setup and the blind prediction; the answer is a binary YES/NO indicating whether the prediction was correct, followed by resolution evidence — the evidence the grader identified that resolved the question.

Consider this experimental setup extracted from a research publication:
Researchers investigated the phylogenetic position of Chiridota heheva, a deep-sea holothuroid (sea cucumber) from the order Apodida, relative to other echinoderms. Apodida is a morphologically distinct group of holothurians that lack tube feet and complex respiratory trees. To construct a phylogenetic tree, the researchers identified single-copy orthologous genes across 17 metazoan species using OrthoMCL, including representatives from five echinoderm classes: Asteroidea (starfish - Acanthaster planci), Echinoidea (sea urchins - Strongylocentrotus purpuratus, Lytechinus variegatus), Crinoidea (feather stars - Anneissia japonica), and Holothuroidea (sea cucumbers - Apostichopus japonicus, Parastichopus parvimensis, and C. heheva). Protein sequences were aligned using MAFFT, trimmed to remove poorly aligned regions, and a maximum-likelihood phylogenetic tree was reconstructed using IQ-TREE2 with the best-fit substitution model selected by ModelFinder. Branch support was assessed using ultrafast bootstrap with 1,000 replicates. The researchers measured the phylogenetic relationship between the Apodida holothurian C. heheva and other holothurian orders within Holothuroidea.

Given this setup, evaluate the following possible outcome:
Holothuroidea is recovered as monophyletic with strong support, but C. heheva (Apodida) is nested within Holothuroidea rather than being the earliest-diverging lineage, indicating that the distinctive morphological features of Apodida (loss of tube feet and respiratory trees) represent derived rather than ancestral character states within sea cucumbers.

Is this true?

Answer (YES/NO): NO